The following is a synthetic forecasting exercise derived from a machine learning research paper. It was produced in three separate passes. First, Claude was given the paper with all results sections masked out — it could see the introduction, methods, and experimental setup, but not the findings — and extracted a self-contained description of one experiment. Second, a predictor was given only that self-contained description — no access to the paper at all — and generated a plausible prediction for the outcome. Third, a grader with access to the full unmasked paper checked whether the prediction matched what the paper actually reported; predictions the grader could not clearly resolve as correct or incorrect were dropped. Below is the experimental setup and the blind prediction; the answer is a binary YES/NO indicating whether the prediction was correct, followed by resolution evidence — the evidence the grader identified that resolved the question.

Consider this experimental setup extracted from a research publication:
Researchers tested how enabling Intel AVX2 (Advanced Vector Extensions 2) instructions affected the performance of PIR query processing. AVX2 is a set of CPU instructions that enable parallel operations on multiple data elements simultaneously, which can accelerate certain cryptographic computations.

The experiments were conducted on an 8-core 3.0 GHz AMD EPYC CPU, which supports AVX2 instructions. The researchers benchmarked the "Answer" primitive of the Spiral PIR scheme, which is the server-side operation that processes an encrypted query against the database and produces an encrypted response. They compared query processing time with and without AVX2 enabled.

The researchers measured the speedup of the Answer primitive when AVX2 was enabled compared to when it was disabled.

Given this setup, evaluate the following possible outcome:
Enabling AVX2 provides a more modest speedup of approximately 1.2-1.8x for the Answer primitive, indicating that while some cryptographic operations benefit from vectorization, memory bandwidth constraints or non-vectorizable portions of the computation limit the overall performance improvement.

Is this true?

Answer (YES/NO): NO